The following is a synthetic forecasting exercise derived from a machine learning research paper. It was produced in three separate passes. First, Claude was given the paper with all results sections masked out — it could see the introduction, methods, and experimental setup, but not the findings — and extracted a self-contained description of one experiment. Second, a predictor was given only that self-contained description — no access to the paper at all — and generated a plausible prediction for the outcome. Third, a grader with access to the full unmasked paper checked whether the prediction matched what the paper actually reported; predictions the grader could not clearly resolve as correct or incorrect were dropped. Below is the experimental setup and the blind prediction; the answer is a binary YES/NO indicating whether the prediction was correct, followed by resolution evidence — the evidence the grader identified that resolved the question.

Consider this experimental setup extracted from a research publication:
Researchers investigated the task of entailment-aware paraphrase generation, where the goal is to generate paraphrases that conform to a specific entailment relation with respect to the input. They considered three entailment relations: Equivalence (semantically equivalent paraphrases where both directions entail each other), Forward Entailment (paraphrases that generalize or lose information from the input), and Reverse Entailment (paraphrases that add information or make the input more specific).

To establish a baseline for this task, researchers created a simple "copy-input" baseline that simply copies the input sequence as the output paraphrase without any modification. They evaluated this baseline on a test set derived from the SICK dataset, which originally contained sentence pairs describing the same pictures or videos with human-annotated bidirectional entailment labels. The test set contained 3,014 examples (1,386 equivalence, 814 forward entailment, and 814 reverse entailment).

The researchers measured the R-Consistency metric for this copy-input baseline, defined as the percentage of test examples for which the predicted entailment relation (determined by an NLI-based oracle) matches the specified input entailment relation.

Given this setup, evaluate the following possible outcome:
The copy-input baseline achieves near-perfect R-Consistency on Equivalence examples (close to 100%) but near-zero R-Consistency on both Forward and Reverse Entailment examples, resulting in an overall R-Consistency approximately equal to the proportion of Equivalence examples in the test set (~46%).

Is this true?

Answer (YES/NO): YES